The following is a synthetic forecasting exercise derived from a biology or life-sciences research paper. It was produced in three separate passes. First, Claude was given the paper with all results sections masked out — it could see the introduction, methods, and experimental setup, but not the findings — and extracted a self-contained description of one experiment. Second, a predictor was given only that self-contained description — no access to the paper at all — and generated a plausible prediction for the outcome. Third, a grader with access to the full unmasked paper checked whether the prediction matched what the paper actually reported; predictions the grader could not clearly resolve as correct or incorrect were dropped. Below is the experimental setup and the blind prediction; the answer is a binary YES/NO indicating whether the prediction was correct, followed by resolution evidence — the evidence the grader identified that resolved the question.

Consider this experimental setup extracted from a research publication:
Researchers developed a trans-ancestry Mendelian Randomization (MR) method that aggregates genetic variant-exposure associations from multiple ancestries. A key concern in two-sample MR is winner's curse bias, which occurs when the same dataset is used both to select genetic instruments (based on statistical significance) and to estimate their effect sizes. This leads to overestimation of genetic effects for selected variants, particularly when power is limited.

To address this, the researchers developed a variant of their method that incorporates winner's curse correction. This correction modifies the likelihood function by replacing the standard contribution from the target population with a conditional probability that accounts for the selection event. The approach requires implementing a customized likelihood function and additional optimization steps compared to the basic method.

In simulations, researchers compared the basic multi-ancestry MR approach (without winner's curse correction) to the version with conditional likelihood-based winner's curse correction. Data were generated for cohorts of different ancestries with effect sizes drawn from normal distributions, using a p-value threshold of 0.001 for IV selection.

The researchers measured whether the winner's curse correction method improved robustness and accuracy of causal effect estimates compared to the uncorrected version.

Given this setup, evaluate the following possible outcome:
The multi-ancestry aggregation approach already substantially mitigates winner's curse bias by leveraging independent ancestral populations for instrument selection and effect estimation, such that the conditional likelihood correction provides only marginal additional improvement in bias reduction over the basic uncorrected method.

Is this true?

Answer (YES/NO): YES